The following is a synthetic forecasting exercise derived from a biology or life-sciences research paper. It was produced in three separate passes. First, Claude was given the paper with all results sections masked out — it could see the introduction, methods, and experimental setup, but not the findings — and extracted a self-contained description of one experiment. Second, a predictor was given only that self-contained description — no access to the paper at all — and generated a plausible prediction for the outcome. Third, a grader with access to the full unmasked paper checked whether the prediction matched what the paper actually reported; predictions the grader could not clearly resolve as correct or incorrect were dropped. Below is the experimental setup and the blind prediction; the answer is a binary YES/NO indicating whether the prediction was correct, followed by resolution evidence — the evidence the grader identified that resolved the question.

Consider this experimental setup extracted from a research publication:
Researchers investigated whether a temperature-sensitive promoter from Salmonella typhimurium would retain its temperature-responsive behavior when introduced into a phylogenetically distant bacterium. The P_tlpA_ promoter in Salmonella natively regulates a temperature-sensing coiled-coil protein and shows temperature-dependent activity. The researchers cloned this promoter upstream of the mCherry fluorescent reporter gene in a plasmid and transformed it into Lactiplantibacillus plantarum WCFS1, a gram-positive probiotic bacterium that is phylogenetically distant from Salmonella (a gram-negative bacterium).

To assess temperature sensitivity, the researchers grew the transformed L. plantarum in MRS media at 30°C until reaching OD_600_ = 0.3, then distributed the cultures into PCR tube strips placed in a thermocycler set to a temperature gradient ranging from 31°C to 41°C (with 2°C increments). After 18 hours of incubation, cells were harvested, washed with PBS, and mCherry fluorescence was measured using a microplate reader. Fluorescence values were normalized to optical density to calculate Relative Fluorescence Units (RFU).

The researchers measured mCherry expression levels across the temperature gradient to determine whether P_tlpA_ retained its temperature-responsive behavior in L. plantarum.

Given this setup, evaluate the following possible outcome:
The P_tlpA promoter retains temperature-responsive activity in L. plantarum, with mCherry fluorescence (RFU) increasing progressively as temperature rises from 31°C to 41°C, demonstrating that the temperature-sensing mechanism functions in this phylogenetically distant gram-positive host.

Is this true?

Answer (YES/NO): NO